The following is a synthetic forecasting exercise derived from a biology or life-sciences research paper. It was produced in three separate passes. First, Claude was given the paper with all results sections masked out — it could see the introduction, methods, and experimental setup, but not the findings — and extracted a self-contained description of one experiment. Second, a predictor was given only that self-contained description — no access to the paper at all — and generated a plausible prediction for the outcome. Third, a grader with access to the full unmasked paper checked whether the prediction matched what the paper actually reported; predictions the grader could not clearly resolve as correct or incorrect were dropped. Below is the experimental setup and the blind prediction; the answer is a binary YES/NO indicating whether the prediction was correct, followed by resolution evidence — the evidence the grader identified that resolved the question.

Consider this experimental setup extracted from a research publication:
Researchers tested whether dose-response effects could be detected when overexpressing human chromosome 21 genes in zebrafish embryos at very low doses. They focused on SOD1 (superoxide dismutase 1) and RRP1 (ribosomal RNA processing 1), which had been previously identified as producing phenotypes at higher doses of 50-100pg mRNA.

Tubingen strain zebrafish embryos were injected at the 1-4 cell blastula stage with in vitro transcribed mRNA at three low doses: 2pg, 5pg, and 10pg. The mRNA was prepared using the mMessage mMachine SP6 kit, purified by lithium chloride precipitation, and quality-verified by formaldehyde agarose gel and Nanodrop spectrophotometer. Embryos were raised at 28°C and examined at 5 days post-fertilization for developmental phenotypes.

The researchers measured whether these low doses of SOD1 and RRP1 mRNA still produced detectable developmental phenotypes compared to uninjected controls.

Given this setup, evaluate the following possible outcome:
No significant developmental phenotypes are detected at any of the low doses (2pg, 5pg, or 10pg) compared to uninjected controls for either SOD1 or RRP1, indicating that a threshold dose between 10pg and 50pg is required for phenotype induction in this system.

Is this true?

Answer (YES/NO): NO